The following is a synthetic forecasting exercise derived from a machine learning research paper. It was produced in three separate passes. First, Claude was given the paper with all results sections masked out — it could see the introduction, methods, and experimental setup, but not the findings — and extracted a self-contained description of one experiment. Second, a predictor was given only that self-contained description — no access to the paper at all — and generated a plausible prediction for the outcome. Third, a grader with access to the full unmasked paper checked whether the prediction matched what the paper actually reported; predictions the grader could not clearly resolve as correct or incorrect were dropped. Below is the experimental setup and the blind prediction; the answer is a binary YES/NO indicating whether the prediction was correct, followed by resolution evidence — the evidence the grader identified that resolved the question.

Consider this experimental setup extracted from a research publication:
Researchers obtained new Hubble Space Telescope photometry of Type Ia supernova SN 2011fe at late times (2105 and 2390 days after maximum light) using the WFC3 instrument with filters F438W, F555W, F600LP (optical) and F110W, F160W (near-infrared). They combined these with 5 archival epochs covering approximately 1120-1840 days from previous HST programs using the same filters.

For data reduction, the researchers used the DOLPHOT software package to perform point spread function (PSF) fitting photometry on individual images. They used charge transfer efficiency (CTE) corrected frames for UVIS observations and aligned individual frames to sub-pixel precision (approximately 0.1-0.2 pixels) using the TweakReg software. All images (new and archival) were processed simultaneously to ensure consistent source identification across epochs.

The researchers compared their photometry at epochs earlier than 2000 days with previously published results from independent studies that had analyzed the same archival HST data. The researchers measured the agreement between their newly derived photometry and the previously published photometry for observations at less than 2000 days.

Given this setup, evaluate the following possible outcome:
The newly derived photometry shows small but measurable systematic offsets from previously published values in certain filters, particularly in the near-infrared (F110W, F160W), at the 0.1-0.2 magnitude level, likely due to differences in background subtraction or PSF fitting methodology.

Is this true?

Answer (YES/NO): NO